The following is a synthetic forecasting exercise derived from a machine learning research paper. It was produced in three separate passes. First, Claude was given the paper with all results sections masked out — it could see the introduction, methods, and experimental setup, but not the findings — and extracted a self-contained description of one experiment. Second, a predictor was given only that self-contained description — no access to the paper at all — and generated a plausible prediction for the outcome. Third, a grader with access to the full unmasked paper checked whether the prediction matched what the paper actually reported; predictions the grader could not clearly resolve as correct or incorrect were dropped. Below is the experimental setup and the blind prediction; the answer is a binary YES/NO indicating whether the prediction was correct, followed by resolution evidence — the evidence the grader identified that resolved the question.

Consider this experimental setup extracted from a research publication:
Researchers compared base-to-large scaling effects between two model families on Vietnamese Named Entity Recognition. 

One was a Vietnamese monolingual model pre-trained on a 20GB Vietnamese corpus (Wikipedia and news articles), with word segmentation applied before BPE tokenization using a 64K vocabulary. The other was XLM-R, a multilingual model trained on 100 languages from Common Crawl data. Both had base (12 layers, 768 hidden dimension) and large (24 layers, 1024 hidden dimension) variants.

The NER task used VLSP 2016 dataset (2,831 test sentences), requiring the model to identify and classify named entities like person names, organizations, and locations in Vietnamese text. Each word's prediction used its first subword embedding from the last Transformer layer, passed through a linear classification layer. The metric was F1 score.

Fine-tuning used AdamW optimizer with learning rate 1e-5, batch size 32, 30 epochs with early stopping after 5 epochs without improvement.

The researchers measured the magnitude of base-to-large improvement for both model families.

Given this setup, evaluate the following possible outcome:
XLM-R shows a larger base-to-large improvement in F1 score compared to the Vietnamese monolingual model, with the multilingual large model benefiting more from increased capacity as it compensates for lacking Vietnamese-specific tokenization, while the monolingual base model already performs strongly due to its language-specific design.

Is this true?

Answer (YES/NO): NO